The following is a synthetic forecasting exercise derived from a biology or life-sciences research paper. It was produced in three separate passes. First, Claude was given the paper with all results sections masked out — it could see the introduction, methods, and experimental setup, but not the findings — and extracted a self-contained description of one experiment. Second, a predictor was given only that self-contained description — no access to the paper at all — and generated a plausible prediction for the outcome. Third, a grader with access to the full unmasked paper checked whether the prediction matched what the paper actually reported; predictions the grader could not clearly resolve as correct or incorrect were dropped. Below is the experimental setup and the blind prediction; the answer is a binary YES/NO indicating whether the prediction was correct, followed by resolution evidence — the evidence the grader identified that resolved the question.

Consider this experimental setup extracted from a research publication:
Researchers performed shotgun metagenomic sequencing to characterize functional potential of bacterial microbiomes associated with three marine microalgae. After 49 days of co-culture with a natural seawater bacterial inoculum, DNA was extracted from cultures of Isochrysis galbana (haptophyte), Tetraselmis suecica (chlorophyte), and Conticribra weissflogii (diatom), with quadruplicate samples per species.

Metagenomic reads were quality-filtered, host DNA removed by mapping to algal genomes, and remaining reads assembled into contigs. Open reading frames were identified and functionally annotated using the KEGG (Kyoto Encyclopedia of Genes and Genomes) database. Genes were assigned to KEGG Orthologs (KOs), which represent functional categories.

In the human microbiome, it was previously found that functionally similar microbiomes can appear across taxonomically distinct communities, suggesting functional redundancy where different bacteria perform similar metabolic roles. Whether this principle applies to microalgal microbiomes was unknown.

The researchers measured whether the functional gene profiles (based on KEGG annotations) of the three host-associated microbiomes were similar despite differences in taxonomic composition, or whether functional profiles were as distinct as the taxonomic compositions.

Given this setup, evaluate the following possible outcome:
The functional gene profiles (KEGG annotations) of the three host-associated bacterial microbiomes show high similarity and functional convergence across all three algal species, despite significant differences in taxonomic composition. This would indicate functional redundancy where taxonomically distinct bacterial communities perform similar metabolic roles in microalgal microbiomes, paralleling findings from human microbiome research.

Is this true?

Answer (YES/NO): NO